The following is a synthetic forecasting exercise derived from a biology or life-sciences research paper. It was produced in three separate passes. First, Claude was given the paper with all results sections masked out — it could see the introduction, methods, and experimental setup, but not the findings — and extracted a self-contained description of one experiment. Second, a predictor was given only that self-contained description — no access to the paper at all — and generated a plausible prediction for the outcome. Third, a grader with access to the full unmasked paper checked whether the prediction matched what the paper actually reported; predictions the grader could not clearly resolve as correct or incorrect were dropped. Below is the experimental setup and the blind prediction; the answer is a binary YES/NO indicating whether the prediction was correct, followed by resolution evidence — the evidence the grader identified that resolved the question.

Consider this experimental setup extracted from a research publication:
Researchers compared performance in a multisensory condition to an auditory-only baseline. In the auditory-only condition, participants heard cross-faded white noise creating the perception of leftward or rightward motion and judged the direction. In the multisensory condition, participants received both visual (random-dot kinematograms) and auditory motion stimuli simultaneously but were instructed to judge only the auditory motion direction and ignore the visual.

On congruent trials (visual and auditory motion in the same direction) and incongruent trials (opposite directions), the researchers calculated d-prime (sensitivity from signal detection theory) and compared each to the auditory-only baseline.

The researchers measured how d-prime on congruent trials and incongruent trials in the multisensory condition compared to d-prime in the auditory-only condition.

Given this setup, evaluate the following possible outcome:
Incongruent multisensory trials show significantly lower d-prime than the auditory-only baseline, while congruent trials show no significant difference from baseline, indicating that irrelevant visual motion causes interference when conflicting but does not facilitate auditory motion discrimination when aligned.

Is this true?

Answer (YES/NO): NO